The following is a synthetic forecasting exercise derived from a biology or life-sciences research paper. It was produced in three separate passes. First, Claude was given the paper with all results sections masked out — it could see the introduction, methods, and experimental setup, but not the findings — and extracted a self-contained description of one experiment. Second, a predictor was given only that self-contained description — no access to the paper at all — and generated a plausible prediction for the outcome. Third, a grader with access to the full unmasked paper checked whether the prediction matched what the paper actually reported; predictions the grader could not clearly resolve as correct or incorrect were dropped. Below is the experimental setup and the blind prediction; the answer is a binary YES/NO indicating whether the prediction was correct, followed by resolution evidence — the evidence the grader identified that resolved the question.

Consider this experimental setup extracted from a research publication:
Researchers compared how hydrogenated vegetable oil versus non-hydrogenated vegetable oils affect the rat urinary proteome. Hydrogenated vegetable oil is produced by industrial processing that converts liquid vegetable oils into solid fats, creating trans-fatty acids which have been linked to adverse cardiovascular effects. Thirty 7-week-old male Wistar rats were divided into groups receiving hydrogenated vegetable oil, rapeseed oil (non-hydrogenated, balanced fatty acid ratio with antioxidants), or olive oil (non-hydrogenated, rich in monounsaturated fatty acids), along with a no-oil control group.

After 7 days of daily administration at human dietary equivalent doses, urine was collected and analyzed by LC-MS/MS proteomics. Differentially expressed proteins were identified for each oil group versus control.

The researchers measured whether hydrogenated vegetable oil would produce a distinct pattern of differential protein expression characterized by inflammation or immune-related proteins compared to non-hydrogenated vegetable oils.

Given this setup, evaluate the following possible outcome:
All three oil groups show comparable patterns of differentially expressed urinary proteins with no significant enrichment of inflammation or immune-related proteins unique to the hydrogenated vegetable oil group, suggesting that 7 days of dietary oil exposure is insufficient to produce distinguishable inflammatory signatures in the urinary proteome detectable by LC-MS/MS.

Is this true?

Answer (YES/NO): NO